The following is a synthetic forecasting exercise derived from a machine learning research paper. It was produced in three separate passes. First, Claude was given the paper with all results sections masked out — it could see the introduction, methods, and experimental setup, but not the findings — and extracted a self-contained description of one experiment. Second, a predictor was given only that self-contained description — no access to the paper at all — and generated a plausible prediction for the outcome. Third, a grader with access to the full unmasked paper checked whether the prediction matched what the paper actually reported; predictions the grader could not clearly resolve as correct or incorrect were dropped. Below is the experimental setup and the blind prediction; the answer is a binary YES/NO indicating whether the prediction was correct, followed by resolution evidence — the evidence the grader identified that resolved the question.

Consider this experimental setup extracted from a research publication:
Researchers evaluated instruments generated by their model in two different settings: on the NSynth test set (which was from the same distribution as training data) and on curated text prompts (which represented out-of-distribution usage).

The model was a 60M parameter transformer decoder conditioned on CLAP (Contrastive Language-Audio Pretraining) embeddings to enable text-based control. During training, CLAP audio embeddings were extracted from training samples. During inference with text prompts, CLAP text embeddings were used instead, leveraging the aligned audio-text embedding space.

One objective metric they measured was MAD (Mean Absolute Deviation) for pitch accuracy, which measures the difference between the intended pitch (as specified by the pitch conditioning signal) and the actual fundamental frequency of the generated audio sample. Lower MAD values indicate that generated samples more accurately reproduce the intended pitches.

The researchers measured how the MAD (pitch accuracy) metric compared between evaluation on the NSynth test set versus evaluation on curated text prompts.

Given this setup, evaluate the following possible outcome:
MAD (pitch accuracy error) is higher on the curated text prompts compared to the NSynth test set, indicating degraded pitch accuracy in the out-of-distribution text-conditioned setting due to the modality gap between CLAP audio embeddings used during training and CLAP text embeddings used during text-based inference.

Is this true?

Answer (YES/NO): YES